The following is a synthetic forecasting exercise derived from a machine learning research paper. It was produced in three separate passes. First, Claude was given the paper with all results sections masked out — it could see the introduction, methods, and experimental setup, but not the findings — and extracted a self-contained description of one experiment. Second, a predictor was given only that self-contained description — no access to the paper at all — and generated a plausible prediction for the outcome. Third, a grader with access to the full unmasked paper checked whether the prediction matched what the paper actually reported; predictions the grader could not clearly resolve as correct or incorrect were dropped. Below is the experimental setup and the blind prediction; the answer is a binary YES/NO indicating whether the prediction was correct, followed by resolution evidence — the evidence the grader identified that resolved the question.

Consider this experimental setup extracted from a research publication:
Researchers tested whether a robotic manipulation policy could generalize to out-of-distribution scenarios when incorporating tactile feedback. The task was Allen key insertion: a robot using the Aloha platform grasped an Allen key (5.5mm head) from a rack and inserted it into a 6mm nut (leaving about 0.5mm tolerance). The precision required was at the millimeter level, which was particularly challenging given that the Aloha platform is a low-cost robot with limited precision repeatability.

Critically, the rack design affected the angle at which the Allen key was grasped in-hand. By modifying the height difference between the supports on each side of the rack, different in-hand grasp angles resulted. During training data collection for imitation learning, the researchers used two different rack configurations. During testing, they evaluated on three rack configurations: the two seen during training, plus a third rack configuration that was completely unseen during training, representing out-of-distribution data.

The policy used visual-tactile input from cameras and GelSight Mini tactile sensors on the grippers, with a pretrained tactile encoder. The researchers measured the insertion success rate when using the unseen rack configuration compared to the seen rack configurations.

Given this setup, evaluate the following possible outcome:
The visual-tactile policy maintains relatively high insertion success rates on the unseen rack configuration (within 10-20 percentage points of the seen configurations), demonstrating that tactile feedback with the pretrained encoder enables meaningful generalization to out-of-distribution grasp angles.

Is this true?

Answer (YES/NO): YES